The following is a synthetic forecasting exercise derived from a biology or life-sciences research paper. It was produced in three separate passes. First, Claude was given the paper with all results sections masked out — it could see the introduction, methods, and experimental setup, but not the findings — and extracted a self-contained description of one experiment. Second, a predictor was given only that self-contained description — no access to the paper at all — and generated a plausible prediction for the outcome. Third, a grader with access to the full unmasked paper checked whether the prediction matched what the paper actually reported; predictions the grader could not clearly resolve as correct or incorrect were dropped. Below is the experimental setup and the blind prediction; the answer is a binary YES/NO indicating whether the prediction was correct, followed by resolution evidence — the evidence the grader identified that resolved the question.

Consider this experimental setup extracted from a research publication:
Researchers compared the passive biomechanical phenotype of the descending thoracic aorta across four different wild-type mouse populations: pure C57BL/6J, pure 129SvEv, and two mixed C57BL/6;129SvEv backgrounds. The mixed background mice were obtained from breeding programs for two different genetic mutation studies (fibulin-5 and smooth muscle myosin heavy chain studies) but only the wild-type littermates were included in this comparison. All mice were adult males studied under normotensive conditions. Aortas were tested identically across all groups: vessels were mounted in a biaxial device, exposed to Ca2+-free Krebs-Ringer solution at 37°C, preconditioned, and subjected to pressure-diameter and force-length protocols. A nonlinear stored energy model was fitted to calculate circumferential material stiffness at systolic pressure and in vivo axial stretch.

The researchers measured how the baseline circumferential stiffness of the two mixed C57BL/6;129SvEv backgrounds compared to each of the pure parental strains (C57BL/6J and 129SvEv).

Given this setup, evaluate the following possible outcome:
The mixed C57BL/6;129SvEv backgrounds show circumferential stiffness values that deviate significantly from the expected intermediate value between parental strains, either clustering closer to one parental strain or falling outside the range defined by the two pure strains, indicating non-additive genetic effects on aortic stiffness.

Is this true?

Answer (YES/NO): NO